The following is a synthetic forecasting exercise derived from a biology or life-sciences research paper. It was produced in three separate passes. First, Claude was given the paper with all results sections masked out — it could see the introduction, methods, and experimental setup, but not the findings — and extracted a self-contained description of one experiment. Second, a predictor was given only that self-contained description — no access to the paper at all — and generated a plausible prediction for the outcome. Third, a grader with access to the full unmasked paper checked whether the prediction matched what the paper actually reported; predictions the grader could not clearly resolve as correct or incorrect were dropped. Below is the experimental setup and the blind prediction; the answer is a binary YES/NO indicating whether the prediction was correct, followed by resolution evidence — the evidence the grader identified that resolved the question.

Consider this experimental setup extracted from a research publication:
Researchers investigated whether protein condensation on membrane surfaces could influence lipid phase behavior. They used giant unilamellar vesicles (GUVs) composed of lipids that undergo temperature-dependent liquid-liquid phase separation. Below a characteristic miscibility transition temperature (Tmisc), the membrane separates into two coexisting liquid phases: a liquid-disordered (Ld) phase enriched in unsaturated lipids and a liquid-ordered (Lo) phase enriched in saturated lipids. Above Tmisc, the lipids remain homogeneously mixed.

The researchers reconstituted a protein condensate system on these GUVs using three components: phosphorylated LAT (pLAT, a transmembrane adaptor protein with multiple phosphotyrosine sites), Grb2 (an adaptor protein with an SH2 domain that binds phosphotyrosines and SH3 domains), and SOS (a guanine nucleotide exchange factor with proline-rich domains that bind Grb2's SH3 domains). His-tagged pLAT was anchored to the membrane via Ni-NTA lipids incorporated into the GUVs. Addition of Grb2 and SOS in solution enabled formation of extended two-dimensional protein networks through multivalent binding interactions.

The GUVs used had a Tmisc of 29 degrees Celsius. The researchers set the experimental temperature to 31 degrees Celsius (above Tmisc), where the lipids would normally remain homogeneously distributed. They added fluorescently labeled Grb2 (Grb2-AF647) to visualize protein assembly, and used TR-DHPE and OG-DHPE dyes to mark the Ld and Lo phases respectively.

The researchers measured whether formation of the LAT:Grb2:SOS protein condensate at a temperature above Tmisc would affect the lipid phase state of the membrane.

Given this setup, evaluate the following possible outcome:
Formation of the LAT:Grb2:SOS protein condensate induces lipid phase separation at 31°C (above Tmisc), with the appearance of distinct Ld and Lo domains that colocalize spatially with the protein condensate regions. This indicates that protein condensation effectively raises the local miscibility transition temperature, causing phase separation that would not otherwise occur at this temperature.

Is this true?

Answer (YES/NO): YES